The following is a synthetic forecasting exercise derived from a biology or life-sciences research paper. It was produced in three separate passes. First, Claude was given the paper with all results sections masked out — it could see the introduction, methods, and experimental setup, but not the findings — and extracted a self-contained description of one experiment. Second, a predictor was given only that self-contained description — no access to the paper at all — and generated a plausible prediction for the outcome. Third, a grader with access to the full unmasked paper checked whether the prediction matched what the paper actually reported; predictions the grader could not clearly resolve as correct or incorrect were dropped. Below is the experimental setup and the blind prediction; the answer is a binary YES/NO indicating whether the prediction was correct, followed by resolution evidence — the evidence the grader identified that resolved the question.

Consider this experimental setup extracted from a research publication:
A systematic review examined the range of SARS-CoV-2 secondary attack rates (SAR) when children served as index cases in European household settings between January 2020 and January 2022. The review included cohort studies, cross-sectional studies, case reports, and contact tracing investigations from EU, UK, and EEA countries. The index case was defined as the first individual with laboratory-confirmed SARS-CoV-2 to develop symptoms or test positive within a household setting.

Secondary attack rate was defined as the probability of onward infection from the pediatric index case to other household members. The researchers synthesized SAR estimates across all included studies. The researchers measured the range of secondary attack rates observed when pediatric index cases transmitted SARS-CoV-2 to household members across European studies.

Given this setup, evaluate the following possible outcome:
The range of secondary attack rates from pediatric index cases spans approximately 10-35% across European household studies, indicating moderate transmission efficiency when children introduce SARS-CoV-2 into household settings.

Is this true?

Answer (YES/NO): NO